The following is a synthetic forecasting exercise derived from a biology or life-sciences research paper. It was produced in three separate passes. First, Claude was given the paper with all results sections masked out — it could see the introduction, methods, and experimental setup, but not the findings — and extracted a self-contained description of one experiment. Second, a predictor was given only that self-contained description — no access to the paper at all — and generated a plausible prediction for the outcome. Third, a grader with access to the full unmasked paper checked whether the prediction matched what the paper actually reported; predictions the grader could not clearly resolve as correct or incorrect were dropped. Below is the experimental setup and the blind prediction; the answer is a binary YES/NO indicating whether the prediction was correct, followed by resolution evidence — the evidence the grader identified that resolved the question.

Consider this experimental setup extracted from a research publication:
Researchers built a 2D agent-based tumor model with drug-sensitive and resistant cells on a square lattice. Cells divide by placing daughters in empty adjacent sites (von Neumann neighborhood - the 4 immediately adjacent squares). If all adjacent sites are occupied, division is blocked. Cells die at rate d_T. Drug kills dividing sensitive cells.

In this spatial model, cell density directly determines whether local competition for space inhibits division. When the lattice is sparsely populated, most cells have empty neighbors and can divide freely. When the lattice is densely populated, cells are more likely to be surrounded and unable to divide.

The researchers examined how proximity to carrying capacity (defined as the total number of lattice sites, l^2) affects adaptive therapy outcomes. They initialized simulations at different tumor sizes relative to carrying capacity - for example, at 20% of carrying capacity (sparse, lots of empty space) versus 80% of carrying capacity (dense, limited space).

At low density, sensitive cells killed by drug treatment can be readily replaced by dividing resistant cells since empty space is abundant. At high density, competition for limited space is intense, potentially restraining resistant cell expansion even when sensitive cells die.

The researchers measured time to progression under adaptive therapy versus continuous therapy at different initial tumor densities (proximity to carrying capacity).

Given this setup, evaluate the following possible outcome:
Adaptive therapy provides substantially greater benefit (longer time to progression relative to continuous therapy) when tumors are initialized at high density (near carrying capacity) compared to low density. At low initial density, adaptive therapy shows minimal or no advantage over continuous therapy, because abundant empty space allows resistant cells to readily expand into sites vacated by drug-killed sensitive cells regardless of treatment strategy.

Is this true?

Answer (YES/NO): YES